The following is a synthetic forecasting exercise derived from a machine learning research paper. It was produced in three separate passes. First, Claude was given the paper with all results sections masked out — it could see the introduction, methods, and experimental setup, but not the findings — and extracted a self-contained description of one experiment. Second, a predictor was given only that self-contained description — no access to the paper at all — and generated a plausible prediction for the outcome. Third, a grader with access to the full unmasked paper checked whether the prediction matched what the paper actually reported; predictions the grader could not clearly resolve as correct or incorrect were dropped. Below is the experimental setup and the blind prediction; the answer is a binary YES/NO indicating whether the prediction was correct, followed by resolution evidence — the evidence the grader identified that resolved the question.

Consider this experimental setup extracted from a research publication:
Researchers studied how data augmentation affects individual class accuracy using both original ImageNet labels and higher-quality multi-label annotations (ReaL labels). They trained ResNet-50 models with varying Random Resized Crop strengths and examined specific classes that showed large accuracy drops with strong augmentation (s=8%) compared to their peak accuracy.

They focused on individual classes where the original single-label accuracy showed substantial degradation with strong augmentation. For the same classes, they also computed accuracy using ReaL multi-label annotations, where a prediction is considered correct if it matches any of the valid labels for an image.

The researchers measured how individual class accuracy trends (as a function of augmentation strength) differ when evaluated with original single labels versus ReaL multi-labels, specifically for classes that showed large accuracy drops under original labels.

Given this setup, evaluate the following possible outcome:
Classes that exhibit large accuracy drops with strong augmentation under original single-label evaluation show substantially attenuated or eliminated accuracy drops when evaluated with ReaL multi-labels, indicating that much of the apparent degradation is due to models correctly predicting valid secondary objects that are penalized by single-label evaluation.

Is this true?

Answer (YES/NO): YES